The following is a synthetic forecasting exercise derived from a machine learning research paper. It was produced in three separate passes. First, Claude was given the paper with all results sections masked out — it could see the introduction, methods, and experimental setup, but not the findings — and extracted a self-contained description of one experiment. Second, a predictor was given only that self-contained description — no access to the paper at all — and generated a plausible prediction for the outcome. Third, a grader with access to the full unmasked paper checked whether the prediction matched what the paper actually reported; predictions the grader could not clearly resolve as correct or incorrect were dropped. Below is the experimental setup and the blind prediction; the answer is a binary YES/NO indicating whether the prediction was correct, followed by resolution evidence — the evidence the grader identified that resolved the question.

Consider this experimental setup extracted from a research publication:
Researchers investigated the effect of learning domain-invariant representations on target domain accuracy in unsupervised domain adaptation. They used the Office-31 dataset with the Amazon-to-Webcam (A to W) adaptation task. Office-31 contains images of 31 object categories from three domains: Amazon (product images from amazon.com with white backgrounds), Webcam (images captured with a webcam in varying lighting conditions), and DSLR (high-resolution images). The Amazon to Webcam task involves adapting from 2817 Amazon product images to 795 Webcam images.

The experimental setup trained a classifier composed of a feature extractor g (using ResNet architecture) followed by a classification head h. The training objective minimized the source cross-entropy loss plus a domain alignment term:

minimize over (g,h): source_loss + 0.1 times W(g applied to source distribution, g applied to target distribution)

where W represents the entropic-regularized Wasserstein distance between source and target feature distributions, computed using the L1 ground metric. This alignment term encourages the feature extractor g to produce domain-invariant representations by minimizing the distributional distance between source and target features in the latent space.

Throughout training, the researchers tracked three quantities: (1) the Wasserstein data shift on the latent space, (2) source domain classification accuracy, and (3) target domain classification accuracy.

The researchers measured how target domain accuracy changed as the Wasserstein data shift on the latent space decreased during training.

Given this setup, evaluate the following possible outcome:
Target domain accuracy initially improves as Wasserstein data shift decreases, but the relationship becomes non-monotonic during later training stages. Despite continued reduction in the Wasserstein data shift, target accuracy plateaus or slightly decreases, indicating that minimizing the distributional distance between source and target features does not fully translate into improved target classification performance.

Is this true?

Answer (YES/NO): NO